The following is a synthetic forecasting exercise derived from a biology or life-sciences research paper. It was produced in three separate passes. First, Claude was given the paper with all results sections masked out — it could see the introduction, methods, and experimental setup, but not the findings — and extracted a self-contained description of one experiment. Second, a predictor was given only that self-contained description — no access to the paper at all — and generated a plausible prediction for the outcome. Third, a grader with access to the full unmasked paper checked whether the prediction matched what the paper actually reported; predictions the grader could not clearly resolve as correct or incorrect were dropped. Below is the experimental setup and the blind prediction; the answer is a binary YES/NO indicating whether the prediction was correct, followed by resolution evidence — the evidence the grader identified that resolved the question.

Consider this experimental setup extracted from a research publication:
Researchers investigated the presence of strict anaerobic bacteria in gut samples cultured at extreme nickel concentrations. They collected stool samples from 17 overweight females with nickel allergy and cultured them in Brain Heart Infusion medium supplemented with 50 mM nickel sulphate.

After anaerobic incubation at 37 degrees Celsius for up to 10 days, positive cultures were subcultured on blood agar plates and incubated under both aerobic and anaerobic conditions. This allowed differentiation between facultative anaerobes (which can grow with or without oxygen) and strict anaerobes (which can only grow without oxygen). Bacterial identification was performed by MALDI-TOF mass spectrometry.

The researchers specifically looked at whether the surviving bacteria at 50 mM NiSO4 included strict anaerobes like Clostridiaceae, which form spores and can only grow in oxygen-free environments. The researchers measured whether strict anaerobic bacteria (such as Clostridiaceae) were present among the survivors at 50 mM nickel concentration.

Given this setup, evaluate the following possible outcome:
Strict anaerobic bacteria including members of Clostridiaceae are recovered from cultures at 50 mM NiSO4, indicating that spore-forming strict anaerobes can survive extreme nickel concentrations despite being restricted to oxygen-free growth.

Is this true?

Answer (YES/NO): YES